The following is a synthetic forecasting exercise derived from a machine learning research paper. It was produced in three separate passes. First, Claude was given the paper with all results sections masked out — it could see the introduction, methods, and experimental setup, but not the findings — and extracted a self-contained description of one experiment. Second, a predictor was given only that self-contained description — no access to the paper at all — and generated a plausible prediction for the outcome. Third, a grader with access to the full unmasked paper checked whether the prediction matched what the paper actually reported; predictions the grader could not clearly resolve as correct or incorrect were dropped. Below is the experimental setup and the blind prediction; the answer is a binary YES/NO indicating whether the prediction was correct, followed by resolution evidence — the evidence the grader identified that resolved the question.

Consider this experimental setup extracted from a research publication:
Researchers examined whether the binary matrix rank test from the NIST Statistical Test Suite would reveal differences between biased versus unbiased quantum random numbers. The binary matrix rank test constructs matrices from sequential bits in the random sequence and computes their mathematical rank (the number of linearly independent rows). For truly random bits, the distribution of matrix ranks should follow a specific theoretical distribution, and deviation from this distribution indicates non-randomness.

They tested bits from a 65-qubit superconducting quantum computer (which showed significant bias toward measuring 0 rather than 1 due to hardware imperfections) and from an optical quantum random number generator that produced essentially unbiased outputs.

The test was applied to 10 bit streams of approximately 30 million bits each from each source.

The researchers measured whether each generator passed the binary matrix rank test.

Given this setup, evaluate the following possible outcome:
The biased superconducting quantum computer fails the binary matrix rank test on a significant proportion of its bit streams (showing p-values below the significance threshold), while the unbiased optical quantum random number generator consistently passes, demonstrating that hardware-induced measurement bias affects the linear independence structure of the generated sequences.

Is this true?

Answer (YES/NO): NO